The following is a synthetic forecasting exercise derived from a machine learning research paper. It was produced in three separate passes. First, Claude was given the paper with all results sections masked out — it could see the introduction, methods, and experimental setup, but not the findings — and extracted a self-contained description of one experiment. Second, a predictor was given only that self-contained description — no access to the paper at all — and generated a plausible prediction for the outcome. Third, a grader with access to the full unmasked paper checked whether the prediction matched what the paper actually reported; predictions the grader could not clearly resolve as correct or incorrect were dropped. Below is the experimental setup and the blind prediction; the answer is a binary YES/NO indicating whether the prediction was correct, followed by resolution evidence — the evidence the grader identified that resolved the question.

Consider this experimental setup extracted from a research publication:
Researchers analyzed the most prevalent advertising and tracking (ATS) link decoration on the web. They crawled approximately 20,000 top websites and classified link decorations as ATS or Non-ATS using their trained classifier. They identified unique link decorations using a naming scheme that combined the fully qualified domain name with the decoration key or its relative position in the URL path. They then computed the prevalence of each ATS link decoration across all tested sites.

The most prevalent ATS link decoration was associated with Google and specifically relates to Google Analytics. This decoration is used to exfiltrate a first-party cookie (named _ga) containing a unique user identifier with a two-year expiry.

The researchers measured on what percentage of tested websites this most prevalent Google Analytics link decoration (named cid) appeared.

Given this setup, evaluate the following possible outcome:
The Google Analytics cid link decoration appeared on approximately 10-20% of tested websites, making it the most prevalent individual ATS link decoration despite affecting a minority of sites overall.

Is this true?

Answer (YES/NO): NO